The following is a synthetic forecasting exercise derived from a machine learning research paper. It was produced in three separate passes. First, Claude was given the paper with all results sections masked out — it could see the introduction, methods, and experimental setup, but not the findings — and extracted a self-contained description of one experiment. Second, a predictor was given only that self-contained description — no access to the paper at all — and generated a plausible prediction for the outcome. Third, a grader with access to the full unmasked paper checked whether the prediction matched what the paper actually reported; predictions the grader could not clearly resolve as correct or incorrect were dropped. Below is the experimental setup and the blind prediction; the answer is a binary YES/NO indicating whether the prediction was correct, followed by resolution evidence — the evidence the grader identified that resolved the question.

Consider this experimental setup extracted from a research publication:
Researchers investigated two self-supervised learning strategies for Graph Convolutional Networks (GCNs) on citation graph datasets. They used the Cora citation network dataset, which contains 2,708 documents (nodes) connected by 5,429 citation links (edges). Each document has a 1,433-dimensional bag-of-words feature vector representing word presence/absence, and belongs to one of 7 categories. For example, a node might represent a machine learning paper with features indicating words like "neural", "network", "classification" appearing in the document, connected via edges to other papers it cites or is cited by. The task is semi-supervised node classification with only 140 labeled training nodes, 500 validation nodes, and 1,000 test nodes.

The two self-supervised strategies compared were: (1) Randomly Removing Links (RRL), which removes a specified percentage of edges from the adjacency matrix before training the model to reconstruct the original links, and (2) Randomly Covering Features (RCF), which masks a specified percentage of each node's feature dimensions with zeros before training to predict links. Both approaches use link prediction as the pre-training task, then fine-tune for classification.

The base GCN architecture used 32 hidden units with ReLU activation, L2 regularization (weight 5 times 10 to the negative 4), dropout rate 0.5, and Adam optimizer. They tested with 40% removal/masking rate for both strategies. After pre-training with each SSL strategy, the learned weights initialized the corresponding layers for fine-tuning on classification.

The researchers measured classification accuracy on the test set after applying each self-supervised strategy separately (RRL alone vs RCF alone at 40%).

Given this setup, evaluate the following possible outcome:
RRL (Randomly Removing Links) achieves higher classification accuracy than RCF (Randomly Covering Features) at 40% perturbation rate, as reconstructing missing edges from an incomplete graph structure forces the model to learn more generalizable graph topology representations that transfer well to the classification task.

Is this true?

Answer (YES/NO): YES